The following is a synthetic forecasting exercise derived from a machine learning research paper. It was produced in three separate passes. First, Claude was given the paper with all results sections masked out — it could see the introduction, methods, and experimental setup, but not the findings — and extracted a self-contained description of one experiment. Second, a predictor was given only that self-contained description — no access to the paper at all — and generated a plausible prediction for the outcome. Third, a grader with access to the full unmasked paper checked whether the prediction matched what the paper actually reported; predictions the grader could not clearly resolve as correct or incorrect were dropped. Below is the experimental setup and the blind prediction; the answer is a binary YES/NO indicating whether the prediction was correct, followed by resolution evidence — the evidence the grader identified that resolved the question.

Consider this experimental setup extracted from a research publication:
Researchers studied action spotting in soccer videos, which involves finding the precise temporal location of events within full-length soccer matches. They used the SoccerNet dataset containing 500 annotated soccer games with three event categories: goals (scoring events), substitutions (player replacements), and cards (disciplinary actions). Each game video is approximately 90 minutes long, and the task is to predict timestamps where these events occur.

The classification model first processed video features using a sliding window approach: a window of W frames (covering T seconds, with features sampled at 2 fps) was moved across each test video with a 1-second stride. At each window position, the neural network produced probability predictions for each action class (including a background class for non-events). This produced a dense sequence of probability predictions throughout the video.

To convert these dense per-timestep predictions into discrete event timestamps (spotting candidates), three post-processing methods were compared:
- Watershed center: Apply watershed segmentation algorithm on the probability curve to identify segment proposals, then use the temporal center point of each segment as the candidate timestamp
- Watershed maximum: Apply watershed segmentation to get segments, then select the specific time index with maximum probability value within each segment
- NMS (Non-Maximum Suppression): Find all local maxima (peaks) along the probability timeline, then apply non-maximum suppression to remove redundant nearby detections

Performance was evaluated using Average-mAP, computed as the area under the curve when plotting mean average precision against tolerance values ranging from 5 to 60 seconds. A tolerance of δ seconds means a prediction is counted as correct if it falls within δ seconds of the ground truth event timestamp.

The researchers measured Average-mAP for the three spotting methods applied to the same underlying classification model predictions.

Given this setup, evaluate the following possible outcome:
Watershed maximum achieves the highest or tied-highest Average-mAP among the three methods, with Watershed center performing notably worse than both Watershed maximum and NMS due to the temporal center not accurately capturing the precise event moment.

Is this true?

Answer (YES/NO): NO